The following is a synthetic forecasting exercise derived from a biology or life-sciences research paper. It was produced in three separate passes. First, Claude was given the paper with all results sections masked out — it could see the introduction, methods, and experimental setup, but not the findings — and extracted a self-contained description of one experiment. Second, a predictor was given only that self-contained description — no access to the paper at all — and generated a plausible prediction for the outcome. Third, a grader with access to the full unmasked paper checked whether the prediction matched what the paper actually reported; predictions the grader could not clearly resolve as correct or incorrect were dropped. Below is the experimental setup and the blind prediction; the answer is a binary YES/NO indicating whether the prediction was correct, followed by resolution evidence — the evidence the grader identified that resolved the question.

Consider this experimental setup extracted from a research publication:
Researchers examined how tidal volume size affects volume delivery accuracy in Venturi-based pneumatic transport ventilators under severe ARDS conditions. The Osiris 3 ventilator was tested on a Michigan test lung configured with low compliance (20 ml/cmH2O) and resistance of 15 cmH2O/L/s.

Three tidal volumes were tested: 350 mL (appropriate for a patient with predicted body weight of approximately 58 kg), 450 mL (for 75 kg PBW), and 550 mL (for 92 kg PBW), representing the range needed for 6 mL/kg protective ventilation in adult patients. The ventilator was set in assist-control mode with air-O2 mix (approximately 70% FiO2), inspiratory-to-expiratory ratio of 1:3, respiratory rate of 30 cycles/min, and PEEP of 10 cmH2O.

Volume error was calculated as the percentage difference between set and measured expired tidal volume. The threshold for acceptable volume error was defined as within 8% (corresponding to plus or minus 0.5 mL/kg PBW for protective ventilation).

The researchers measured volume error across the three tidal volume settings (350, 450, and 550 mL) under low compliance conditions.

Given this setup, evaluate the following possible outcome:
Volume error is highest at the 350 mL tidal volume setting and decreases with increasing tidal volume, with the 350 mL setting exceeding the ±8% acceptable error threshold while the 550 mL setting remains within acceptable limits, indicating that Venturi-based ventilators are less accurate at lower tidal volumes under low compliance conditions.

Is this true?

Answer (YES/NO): NO